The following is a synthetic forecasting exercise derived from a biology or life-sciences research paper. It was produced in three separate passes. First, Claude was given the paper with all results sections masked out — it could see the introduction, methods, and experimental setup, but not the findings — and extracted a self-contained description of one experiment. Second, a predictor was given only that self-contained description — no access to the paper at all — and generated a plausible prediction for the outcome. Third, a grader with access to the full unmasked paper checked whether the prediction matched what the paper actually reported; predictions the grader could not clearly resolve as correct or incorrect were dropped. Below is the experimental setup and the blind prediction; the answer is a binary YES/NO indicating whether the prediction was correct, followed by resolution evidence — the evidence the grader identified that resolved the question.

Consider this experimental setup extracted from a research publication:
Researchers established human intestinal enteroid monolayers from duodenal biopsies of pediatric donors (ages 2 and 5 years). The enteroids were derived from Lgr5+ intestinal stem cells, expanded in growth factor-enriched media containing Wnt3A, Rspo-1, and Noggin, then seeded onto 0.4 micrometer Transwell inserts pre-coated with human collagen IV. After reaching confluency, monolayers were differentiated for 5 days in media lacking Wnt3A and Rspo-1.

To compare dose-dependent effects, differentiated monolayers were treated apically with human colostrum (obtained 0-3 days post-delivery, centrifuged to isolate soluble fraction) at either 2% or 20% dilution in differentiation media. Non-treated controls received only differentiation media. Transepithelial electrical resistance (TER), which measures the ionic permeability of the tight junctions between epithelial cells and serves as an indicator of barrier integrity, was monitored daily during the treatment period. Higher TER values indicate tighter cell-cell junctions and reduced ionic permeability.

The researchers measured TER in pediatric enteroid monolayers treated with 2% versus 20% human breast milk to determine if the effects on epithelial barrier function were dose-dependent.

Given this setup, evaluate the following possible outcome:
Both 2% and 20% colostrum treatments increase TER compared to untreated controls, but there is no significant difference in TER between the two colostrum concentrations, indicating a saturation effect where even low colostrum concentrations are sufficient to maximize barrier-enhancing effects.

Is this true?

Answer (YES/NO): NO